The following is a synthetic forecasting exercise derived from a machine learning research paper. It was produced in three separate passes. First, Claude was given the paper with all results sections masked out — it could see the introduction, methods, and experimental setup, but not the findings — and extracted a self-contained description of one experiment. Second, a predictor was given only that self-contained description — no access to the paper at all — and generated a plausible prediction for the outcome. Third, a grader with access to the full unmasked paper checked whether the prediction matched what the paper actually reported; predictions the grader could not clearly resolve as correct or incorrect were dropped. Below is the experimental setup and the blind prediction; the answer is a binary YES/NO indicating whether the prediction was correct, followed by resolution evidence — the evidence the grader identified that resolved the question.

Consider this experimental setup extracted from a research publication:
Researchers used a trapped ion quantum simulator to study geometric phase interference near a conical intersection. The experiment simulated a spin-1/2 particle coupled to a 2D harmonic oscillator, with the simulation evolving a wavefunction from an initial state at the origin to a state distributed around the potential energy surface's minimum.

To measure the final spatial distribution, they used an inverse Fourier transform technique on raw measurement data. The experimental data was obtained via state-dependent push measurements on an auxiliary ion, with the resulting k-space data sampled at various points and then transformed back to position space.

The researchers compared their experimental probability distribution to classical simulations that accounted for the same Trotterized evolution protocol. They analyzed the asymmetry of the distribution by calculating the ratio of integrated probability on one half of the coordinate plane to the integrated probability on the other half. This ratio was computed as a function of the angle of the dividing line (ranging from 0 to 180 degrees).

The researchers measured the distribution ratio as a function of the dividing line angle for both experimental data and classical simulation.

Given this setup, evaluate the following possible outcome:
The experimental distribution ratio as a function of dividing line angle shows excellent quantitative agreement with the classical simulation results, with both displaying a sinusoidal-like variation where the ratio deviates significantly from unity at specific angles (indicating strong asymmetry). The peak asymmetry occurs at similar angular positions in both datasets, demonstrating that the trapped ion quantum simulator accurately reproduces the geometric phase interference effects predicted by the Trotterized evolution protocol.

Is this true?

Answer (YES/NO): NO